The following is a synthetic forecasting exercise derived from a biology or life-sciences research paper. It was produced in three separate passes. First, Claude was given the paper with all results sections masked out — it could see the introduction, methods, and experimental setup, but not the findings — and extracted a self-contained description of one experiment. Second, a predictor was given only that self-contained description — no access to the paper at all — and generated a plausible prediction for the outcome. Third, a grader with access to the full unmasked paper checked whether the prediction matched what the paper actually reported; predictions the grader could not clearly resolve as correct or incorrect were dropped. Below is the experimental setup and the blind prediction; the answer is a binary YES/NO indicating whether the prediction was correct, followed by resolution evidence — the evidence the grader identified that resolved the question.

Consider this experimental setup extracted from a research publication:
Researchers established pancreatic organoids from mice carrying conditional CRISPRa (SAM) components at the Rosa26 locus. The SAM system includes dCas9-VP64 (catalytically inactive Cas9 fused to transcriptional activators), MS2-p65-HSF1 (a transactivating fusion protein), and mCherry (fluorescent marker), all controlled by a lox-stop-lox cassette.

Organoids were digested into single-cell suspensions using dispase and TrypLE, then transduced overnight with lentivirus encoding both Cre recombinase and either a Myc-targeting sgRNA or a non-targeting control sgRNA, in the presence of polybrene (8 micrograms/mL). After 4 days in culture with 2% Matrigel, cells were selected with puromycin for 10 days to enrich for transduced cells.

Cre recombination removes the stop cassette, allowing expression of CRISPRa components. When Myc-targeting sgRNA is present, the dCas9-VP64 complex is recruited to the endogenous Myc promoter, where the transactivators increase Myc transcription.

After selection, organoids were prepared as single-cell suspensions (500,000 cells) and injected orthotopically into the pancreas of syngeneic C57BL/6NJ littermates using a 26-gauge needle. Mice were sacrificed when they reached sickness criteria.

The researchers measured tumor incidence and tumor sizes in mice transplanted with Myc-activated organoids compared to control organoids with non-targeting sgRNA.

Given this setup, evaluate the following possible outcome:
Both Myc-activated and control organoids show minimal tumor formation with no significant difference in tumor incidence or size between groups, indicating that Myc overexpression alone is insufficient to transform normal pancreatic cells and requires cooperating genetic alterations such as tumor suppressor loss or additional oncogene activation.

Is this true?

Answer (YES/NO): NO